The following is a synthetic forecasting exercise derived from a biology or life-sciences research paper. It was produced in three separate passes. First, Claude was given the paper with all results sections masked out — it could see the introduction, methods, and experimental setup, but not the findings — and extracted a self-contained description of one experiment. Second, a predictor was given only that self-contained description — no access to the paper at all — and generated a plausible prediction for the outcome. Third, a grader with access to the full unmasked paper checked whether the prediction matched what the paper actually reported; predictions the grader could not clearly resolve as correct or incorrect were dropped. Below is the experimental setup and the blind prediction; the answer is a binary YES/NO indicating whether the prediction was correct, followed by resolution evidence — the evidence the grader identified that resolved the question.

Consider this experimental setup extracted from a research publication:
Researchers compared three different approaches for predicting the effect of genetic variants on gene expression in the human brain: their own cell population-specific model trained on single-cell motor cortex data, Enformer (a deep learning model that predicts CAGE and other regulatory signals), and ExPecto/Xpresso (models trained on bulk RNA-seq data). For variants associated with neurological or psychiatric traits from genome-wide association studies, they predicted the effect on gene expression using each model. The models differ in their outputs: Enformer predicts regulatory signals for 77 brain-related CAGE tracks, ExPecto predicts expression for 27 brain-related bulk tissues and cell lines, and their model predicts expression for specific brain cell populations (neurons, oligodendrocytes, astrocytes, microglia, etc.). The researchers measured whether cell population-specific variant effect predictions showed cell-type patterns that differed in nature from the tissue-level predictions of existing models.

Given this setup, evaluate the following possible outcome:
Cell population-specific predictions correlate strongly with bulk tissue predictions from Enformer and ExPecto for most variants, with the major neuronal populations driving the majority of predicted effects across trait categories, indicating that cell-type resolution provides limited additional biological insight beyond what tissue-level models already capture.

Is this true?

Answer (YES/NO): NO